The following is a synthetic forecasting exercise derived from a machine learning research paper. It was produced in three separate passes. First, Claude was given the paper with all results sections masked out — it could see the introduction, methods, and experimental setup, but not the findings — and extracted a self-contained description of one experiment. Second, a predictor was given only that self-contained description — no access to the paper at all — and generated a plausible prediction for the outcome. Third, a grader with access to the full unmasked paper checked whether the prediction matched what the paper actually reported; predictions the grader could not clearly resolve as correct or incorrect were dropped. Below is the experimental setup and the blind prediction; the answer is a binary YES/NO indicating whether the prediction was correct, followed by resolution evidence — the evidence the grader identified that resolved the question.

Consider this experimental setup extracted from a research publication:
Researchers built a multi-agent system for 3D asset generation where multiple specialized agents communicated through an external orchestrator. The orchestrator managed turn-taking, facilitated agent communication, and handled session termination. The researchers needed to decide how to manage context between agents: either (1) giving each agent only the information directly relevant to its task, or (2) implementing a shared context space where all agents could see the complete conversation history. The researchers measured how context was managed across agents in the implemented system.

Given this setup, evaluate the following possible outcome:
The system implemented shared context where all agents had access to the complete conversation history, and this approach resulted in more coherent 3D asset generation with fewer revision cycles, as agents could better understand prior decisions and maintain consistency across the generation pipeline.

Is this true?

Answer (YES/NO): YES